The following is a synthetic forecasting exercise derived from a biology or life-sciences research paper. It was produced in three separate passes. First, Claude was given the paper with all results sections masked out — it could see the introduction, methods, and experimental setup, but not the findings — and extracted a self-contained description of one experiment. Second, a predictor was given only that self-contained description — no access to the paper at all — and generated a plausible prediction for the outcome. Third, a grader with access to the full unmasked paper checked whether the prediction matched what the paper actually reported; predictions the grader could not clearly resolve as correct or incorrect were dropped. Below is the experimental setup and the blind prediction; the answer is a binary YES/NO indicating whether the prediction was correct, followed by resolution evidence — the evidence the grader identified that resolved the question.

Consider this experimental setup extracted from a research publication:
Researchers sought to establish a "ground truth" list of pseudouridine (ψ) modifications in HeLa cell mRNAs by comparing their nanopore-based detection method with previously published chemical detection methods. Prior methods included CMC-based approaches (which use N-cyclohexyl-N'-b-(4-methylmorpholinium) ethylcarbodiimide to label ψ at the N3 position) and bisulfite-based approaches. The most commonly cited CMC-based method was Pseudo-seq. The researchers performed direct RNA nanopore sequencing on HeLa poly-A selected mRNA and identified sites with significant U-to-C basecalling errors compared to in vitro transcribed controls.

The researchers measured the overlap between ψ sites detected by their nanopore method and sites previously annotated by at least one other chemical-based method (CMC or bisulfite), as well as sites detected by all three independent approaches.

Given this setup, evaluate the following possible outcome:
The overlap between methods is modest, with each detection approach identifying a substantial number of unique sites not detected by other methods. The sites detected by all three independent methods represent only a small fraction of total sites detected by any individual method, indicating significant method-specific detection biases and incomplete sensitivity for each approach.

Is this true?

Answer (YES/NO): YES